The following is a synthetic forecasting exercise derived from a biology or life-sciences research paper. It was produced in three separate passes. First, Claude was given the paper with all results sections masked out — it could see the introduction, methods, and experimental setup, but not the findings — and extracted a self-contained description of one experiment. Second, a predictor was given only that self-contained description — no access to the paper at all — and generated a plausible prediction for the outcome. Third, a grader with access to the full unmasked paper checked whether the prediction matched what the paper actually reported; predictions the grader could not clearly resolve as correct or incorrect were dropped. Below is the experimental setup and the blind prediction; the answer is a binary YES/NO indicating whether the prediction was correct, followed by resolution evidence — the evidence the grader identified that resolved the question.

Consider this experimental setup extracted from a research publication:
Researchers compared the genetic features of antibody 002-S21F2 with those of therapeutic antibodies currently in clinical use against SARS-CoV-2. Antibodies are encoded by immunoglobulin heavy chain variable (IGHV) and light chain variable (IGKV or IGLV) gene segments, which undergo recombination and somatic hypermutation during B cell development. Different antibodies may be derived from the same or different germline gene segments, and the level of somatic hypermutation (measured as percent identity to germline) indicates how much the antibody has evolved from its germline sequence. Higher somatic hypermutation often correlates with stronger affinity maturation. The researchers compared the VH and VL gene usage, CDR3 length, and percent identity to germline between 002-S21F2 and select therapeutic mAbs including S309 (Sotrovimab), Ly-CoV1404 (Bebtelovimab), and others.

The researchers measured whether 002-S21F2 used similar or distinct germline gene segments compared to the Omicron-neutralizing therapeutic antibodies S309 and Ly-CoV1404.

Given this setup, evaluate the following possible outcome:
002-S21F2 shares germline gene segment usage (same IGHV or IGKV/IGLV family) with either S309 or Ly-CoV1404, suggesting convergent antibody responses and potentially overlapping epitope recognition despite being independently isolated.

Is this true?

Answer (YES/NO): NO